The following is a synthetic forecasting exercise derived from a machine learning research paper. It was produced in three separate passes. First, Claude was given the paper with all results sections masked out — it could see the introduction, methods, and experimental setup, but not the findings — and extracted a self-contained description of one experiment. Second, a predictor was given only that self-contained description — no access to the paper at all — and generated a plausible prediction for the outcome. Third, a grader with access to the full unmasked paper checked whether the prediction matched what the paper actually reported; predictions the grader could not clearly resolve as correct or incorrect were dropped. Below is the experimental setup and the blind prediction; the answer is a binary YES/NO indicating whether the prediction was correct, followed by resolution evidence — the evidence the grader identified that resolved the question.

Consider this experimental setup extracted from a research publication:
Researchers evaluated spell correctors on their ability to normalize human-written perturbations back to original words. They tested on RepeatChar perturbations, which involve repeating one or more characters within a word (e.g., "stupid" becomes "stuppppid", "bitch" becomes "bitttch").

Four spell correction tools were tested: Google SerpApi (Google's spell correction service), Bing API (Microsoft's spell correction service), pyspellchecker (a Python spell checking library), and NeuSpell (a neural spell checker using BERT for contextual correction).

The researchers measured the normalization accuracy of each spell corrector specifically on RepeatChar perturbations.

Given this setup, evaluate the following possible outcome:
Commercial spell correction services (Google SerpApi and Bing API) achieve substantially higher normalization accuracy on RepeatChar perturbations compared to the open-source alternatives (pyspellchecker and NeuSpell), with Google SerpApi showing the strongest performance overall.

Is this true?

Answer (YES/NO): NO